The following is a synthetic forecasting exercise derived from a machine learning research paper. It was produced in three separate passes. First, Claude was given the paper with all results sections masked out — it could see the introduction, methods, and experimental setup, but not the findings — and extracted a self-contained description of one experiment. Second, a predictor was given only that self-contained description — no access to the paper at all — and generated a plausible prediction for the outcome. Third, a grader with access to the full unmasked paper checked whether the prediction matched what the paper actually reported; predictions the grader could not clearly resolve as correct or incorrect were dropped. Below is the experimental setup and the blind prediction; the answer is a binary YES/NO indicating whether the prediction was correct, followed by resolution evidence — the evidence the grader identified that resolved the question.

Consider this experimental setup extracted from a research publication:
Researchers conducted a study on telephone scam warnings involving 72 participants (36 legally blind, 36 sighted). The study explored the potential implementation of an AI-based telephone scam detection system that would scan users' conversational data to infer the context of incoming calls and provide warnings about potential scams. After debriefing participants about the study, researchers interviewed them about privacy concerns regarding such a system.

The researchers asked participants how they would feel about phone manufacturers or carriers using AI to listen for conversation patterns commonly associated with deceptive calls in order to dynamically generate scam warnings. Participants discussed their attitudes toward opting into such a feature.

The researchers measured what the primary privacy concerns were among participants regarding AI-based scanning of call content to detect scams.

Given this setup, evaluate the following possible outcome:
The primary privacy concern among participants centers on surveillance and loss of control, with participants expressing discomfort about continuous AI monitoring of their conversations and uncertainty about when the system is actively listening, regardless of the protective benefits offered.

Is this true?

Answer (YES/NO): NO